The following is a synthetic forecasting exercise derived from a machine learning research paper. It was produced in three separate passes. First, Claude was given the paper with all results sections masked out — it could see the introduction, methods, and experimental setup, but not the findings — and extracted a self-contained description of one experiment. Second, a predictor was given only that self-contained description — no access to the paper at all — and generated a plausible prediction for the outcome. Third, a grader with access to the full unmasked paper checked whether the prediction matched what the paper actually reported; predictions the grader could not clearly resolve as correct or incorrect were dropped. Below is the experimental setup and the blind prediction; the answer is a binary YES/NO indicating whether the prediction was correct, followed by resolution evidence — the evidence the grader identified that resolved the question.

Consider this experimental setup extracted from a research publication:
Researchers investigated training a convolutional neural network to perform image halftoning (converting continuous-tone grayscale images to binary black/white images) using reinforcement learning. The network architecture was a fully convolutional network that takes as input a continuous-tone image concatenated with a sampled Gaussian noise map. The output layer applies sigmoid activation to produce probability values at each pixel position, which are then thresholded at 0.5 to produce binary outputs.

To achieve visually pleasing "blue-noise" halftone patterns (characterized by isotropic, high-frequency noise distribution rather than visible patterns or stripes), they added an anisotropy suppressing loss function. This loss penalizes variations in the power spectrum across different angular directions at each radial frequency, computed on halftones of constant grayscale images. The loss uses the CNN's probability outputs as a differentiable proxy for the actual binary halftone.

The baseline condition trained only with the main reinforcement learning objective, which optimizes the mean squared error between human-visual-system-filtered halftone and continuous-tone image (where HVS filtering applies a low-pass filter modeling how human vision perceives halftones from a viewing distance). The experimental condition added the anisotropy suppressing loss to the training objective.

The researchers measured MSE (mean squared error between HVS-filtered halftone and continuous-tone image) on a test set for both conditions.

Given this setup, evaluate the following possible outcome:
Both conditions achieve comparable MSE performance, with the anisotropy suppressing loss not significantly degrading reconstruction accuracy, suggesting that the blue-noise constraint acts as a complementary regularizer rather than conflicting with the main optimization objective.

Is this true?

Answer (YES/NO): NO